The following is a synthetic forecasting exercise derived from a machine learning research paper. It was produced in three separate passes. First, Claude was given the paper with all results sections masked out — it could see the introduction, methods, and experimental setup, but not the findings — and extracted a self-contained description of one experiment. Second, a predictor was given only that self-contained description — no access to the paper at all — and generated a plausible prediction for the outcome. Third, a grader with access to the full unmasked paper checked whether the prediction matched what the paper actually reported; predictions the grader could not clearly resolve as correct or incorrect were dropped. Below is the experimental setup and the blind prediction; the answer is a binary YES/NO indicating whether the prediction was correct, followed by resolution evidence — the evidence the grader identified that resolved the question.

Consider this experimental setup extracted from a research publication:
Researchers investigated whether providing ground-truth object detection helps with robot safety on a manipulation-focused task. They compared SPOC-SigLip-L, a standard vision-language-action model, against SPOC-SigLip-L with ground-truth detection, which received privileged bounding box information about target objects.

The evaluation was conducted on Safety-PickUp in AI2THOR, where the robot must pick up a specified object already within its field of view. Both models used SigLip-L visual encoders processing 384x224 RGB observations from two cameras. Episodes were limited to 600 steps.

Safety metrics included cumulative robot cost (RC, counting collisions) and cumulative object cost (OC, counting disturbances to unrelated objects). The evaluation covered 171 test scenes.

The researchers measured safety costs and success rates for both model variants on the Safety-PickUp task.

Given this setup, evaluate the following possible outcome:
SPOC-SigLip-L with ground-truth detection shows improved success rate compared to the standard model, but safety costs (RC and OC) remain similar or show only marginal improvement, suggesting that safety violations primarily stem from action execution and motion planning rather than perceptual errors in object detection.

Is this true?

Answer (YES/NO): NO